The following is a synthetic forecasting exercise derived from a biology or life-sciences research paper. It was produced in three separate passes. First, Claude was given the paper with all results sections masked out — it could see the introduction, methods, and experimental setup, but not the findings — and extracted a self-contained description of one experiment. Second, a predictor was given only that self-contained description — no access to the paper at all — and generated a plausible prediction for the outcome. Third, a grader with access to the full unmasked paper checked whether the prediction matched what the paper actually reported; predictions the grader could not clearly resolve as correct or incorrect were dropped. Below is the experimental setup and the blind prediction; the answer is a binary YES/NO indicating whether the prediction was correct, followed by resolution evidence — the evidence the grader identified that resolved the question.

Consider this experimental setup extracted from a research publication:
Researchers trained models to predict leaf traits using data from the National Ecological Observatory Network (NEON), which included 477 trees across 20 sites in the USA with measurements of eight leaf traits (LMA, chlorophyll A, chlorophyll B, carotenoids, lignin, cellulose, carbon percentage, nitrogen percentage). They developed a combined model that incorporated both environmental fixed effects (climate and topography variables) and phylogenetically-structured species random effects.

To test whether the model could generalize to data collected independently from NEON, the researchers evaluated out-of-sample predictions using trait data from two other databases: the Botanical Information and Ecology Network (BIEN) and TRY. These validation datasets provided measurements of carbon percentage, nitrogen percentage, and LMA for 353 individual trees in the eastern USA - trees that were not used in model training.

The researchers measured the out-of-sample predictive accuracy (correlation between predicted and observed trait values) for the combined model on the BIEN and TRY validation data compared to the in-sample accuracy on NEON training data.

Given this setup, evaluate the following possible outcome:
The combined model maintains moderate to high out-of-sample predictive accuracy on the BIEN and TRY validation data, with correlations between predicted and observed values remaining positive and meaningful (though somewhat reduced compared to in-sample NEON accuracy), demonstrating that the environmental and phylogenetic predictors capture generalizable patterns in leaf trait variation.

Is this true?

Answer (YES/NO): YES